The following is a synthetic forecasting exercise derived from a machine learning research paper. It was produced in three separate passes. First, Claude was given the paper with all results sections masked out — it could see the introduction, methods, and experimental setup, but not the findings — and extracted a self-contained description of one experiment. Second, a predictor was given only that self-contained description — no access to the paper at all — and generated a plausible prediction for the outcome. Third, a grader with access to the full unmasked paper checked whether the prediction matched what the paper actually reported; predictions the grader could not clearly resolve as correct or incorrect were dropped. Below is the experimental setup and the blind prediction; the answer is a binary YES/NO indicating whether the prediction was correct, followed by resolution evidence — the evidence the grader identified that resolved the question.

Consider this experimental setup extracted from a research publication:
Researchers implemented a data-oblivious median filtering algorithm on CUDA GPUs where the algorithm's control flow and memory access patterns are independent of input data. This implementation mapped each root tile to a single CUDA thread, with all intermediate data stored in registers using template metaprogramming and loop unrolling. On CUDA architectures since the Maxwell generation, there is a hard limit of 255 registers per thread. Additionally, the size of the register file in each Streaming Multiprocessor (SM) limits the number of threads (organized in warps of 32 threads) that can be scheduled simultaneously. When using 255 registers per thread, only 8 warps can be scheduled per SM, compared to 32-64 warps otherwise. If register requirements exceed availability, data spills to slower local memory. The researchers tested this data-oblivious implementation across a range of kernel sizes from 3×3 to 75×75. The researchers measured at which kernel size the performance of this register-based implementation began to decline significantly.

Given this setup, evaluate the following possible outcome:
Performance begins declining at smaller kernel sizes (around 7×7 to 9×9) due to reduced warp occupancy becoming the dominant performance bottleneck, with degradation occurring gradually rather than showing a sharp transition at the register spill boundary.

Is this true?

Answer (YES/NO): NO